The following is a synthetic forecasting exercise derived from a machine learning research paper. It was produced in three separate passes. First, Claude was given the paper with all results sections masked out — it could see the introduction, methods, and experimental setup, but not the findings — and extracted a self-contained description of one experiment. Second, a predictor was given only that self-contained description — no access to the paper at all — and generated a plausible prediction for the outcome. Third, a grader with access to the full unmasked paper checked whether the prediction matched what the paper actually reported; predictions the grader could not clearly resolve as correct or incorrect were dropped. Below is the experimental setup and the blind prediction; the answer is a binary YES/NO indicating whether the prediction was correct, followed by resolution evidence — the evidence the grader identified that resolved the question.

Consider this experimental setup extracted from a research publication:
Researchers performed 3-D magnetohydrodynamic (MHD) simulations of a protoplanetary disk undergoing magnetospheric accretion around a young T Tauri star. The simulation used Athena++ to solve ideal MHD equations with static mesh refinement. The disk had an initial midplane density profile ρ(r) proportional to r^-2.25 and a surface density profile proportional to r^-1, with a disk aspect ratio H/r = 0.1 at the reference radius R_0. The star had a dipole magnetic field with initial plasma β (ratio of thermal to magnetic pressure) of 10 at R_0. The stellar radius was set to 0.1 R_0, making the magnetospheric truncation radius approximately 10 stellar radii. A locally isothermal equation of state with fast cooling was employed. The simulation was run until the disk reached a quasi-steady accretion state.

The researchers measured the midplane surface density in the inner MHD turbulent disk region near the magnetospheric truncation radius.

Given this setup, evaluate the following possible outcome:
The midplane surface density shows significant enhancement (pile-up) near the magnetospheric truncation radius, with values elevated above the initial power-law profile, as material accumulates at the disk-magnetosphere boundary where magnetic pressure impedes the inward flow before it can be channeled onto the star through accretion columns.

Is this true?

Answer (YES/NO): NO